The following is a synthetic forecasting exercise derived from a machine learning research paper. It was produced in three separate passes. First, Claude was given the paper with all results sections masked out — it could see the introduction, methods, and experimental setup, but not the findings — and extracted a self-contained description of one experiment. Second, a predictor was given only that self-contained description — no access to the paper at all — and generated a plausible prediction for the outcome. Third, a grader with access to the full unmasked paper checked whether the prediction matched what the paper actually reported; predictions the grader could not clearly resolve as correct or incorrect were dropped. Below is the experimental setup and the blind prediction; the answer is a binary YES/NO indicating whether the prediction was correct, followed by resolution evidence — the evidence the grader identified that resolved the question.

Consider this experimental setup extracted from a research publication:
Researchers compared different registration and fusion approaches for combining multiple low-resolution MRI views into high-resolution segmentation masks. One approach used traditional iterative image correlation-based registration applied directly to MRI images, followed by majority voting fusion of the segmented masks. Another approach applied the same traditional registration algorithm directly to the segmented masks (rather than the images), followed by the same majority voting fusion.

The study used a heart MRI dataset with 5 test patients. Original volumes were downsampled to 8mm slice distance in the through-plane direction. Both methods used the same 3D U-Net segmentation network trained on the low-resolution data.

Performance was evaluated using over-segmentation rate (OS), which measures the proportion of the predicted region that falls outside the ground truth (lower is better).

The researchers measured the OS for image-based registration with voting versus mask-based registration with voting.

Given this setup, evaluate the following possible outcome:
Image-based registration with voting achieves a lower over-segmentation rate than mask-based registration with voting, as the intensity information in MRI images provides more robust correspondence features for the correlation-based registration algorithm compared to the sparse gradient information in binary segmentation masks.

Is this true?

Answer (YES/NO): NO